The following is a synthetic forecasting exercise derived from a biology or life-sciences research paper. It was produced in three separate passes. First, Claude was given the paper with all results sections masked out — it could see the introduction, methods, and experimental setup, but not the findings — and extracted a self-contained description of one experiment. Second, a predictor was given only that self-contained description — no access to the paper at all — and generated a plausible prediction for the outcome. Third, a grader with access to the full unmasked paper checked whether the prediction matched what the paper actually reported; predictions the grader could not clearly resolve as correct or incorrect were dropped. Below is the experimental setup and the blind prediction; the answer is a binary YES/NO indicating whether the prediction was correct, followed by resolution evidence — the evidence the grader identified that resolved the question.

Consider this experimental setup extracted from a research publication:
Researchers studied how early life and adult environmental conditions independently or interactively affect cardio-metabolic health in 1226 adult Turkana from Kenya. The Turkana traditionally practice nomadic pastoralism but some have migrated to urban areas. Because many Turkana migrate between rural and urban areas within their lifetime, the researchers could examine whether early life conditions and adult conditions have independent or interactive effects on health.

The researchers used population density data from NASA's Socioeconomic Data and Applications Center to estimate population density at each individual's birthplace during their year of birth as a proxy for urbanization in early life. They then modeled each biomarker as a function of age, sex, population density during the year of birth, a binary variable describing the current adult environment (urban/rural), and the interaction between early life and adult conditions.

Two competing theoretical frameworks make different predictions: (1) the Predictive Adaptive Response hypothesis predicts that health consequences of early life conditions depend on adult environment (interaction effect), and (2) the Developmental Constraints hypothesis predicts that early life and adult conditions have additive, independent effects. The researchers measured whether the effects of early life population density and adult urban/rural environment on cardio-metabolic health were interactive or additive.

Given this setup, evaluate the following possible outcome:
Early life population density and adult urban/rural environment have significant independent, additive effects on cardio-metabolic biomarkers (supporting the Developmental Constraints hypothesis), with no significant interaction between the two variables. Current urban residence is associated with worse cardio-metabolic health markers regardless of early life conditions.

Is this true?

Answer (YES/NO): YES